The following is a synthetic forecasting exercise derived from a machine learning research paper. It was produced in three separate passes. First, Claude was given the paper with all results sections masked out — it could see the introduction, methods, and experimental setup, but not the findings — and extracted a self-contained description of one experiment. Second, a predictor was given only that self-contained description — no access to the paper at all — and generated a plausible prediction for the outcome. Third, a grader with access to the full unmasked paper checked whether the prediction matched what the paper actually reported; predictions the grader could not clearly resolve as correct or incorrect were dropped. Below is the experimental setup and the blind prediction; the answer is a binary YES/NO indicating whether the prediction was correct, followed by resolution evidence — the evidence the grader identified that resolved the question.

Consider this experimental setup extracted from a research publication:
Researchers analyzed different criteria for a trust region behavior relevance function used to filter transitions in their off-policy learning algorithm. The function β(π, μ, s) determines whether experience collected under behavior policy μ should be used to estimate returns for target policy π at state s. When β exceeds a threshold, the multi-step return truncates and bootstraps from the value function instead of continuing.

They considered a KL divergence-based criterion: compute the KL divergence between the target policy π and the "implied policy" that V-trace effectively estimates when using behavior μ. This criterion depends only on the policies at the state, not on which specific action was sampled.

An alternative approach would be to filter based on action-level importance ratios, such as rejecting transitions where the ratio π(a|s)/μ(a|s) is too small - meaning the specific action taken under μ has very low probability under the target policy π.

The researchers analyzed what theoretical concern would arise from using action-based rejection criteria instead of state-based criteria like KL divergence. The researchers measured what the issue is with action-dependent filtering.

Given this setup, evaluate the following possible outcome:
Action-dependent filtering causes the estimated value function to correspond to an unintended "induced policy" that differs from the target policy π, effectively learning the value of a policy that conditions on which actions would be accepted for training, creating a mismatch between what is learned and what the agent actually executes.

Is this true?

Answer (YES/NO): NO